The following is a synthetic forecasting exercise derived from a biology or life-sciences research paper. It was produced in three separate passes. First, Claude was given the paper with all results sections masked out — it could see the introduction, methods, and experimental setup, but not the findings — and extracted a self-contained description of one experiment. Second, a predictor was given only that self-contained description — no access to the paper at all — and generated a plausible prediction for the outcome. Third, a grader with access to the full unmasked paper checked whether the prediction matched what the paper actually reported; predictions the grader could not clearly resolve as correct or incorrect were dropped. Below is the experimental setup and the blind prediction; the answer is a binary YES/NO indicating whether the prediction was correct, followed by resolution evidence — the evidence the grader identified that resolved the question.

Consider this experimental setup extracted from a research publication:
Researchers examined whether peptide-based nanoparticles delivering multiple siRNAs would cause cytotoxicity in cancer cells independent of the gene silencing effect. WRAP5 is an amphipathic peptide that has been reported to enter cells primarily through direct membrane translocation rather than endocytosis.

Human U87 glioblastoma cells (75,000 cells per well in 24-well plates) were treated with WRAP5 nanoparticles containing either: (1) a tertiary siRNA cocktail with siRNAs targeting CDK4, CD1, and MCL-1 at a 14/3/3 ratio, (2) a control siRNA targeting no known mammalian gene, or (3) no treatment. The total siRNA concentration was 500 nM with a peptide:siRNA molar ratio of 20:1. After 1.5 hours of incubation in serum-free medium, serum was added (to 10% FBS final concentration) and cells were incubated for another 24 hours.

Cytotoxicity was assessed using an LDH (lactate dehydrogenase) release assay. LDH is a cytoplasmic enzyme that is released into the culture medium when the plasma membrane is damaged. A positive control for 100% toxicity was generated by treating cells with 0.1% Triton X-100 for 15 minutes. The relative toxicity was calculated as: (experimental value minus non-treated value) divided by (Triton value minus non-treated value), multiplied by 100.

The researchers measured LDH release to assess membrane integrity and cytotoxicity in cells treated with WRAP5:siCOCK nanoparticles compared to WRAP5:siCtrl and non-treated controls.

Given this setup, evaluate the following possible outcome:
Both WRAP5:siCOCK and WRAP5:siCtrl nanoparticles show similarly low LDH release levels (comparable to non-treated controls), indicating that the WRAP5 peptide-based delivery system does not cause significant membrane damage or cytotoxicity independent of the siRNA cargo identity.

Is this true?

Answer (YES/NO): NO